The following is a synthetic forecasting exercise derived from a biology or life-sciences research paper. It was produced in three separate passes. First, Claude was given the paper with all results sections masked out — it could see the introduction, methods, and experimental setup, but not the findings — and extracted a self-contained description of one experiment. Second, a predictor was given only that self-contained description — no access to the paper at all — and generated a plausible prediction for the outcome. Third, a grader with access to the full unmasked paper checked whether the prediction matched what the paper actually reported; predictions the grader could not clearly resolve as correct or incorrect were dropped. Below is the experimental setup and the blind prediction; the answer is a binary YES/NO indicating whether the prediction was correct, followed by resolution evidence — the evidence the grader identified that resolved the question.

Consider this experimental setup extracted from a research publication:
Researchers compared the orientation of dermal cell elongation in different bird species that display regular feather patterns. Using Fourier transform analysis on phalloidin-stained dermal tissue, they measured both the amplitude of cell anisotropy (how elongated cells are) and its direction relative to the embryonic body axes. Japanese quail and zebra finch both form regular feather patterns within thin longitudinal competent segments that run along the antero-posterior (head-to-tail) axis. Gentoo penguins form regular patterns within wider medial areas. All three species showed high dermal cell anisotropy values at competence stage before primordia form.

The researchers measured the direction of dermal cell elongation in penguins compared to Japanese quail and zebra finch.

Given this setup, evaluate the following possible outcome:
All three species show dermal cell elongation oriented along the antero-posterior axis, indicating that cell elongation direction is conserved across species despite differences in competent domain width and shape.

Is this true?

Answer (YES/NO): NO